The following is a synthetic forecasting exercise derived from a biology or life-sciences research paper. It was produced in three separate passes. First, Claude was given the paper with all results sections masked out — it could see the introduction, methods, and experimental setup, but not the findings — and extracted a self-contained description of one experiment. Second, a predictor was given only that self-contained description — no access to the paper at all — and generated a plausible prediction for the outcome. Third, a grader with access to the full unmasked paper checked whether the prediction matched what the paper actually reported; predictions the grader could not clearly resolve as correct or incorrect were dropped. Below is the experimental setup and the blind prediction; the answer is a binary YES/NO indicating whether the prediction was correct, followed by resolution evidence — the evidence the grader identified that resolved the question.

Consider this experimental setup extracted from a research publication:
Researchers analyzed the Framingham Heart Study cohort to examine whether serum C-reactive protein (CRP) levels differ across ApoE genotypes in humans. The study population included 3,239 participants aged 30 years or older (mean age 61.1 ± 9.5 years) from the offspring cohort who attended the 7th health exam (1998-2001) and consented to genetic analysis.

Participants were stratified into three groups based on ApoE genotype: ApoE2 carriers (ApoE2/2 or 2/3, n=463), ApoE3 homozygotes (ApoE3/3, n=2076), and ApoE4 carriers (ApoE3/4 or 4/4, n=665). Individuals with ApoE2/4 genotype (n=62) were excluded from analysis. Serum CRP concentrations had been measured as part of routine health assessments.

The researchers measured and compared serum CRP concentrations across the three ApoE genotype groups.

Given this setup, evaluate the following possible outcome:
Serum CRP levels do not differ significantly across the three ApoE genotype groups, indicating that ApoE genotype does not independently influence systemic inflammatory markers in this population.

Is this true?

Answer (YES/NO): NO